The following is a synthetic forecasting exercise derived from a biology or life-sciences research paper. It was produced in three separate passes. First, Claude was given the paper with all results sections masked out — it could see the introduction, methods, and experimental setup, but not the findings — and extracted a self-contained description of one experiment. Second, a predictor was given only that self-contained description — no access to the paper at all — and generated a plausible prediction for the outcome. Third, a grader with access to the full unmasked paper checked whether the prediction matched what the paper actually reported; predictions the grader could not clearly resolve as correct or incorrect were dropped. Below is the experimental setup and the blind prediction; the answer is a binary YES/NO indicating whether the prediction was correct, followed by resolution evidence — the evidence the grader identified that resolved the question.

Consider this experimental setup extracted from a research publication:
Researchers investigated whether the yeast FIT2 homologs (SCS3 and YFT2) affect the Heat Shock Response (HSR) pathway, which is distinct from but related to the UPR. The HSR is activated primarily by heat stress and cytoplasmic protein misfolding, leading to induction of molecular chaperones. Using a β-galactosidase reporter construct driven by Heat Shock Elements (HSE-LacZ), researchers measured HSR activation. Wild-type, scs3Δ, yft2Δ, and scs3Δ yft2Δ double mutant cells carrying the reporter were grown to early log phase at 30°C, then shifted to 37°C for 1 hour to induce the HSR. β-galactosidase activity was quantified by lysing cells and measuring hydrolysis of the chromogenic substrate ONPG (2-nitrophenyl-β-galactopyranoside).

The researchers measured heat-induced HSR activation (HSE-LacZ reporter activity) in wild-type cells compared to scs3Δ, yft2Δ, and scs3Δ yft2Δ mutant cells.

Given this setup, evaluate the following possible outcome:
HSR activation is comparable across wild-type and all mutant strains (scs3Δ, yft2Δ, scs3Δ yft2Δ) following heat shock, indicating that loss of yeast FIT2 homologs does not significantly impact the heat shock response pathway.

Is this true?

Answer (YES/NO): NO